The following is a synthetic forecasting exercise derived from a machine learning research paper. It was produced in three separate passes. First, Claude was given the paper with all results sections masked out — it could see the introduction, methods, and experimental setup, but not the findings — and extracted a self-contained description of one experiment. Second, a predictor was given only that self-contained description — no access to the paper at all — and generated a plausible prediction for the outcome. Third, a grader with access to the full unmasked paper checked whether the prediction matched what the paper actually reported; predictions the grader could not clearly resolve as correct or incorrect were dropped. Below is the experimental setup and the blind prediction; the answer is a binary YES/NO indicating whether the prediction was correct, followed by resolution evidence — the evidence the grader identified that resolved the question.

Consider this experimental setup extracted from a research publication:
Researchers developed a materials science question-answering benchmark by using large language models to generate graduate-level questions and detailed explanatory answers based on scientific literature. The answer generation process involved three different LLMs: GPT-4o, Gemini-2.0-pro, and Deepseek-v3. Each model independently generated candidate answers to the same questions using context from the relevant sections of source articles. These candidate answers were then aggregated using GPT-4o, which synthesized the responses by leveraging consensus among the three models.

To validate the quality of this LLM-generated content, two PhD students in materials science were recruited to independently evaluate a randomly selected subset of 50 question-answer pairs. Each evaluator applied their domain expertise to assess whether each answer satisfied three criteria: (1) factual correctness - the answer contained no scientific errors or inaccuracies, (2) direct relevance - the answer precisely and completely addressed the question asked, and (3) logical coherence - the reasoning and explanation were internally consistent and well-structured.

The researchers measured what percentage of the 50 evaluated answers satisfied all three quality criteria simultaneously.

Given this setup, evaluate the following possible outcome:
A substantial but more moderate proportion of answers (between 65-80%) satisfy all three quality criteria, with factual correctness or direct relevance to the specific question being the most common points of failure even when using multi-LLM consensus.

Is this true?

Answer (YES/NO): NO